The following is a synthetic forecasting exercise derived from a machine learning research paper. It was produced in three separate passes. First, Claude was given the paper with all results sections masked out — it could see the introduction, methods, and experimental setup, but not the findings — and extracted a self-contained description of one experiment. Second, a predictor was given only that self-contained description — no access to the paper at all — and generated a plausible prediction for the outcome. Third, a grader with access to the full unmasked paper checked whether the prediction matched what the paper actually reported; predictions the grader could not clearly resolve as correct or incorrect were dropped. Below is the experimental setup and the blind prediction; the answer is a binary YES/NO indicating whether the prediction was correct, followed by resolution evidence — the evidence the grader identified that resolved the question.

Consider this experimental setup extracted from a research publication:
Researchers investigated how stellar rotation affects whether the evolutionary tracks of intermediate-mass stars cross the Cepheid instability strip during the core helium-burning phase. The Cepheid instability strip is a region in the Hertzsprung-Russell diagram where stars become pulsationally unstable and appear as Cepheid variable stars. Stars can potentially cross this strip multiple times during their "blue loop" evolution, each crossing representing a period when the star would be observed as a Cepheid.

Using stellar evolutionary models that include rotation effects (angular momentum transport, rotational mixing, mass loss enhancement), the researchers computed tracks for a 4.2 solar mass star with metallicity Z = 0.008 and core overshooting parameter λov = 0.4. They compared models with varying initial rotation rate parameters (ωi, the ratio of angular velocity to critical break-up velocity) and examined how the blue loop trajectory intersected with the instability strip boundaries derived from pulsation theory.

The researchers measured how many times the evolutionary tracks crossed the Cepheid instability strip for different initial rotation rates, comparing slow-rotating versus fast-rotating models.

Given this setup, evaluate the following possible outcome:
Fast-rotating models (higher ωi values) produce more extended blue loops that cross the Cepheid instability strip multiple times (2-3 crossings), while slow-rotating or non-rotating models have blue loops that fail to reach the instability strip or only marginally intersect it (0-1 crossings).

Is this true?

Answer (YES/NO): NO